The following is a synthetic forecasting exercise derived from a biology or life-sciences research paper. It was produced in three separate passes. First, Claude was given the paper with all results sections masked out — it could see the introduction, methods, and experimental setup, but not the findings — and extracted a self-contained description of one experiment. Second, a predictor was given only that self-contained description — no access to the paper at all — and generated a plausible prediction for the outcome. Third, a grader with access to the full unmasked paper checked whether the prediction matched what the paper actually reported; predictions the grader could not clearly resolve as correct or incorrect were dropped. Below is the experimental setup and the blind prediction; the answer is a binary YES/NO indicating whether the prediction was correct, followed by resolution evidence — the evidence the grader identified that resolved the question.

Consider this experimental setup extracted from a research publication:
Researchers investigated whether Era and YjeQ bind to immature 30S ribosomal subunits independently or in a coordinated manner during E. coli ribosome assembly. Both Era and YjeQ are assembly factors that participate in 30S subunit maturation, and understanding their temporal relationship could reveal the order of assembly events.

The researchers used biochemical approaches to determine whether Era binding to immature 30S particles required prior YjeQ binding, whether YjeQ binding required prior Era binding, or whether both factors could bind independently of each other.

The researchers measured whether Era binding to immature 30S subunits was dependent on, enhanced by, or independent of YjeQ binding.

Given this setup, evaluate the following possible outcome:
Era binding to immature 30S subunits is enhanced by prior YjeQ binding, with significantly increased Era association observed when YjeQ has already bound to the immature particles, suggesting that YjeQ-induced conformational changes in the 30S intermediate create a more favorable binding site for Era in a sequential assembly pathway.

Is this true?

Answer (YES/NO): NO